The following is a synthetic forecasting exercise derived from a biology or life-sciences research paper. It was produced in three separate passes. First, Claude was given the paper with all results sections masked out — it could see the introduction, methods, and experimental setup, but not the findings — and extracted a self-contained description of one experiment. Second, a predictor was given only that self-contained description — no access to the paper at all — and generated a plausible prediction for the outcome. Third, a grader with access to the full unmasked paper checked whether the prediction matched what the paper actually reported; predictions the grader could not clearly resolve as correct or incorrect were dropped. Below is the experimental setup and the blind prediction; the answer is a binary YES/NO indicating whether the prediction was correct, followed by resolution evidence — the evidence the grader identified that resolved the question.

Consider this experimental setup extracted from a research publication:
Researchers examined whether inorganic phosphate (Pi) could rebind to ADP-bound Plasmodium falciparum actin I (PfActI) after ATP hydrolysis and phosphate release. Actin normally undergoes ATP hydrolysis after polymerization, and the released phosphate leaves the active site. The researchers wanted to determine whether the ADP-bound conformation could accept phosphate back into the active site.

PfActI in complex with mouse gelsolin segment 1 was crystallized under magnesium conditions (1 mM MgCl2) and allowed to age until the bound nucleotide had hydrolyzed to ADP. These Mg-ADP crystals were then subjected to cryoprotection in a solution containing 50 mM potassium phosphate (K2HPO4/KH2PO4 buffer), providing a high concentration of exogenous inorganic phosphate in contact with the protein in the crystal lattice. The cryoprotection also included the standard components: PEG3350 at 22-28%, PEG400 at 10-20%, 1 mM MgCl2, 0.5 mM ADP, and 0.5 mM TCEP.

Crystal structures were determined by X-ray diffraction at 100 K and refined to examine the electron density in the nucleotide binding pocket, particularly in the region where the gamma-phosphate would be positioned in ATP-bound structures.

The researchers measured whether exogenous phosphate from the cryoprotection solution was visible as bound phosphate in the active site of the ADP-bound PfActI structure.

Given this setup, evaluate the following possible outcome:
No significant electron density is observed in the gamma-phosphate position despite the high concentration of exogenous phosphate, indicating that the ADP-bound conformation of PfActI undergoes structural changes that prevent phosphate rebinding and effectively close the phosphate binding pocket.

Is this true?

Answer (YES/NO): YES